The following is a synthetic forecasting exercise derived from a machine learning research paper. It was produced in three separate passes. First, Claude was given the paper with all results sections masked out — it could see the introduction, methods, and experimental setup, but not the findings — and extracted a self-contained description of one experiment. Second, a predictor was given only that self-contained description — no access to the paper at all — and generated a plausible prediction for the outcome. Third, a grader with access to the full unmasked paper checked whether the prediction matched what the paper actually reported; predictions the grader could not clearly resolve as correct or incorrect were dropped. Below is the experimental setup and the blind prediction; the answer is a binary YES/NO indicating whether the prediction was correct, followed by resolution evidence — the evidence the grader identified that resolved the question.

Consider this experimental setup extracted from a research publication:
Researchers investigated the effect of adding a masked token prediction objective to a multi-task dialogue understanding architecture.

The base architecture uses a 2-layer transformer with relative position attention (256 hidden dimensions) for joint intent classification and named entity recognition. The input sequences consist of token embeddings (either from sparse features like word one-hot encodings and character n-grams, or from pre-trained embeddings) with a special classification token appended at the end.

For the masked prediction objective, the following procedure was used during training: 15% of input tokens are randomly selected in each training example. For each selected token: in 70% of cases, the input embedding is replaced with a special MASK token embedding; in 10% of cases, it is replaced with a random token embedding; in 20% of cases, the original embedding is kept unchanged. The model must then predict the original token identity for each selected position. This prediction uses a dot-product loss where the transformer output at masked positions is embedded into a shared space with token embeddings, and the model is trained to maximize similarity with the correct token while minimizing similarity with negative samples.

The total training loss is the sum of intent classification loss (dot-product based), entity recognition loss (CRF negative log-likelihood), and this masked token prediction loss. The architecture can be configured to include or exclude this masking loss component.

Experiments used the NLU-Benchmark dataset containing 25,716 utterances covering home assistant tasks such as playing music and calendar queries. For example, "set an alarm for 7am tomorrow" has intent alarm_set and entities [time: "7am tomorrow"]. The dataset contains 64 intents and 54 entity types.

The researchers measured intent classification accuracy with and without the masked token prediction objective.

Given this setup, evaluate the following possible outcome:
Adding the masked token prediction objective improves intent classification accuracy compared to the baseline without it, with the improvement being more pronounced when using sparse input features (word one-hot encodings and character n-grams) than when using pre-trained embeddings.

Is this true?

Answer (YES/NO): YES